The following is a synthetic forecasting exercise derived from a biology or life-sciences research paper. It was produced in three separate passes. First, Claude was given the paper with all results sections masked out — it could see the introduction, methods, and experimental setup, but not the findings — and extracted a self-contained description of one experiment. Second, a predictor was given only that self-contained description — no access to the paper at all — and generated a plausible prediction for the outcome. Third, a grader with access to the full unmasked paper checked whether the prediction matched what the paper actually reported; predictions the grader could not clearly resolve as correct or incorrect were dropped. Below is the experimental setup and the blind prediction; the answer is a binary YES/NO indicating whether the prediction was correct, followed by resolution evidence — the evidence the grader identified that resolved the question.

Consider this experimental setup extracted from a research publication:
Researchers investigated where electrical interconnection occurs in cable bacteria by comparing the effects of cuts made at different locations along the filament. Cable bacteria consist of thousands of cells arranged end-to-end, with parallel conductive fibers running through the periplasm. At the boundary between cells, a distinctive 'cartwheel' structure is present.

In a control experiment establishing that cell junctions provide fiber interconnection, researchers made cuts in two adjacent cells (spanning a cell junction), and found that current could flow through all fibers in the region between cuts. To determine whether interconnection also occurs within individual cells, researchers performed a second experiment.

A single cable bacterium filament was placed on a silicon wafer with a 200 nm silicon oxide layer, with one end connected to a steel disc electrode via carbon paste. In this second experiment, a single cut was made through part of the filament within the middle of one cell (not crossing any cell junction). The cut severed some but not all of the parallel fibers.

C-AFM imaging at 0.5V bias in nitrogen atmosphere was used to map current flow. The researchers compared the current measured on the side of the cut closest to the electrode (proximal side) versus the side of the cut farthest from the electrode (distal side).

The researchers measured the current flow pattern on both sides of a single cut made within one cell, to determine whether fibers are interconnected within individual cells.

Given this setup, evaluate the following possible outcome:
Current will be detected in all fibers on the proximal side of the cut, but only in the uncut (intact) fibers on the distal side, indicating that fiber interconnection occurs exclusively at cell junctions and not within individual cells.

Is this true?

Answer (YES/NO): YES